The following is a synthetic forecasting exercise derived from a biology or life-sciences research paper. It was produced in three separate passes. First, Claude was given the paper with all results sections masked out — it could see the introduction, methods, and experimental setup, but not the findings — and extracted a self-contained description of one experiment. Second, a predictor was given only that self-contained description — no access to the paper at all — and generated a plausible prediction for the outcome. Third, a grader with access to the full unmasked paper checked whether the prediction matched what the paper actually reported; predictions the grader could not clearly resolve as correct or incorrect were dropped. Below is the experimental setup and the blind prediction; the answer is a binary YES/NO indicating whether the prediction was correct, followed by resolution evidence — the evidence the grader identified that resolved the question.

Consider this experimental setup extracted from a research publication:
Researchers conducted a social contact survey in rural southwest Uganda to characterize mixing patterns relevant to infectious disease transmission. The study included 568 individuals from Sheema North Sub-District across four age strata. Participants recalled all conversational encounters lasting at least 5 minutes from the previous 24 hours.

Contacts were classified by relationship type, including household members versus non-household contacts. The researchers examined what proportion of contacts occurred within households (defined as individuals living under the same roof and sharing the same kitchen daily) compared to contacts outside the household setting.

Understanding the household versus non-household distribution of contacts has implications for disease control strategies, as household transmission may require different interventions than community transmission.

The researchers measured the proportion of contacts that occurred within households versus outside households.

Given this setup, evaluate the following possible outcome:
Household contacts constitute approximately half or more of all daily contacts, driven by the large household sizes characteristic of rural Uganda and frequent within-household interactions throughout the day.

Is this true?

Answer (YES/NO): YES